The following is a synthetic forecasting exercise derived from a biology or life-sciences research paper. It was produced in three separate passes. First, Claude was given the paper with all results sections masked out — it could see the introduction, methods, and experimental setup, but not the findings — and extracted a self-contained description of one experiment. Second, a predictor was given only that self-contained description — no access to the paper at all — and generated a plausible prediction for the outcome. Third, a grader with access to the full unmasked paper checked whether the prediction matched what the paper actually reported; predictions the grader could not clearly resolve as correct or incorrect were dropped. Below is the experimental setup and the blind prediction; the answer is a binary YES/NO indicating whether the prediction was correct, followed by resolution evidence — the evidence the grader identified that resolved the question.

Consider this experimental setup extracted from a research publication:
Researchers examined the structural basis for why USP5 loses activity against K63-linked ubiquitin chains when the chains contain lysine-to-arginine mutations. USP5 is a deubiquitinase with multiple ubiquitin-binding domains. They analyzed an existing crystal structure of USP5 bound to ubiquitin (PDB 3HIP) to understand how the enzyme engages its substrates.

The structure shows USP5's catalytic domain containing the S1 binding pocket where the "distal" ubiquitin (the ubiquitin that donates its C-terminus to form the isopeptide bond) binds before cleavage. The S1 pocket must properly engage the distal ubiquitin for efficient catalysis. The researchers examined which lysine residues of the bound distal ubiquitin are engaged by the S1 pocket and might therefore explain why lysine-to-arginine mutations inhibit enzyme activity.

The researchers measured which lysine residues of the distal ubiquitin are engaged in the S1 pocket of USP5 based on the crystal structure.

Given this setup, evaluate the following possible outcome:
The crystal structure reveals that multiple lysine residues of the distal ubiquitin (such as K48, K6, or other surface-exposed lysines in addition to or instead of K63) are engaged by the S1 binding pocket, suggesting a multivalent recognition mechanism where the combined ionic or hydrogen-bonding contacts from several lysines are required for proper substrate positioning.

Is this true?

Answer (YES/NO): YES